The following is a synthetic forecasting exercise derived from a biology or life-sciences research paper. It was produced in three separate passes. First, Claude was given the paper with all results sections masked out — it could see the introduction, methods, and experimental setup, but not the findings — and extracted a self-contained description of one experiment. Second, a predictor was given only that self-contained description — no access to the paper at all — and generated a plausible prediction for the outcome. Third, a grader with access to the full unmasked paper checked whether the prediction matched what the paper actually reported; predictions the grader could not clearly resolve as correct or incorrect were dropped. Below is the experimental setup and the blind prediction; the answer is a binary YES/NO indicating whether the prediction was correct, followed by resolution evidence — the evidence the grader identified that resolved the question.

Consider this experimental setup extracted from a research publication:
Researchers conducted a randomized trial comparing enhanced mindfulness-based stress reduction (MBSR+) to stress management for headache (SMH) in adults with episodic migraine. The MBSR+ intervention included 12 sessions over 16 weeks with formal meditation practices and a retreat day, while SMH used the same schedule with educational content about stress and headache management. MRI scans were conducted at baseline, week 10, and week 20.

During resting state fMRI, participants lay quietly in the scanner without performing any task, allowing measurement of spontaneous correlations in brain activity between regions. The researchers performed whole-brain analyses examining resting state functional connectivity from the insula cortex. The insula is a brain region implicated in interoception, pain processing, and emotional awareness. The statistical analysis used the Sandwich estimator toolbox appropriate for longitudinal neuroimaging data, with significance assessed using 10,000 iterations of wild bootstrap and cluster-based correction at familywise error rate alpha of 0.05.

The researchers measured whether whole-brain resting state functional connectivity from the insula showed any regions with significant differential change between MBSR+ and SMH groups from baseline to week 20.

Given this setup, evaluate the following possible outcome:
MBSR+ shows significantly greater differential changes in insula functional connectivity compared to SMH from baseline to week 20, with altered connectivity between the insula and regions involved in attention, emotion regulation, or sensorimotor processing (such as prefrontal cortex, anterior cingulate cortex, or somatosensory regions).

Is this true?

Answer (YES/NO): NO